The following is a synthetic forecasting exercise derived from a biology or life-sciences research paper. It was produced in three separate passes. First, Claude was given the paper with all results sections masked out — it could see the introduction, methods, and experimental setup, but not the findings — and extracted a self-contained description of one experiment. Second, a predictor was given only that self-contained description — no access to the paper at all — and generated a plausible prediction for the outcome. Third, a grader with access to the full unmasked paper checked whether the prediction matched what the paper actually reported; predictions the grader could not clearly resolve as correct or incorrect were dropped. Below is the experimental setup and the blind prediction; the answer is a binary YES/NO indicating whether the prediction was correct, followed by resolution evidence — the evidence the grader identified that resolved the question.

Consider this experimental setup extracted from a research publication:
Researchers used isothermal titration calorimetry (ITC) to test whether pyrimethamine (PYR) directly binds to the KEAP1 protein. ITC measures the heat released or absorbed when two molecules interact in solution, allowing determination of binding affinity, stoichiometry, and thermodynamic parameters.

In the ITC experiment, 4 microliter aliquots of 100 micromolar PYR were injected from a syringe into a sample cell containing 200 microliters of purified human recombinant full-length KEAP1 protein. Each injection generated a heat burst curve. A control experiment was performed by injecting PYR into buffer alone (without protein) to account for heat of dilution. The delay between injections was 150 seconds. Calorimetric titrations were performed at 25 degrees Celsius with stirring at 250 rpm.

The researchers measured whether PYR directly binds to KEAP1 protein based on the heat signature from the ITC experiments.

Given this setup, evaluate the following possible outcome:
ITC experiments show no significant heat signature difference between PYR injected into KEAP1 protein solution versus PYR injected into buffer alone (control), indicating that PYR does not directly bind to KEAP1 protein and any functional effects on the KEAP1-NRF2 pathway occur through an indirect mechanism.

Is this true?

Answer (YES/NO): NO